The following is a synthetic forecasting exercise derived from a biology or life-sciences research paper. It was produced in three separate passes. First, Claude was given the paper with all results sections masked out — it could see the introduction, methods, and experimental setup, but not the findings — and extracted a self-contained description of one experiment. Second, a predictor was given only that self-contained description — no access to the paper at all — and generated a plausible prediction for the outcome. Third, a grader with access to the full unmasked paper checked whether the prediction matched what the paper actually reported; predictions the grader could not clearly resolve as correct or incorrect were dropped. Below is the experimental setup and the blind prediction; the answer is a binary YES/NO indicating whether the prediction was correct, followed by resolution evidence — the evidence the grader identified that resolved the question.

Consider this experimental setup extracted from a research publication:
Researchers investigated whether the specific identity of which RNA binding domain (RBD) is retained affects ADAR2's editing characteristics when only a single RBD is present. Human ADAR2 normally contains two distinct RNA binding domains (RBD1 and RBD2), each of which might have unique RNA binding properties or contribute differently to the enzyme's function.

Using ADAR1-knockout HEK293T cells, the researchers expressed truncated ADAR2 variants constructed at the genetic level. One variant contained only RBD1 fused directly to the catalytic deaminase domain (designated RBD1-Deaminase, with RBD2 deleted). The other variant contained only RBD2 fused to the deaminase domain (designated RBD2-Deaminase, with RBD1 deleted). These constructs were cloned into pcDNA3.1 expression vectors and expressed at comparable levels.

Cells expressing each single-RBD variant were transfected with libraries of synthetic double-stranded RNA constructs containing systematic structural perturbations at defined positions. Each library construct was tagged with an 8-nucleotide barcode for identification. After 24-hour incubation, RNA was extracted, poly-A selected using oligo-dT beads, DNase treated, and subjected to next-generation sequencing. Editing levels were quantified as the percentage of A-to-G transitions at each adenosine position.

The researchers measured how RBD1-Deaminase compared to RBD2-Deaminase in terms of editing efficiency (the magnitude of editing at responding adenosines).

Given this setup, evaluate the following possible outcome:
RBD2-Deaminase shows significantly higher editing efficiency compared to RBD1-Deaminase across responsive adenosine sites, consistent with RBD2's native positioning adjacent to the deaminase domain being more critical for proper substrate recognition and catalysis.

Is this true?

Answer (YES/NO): YES